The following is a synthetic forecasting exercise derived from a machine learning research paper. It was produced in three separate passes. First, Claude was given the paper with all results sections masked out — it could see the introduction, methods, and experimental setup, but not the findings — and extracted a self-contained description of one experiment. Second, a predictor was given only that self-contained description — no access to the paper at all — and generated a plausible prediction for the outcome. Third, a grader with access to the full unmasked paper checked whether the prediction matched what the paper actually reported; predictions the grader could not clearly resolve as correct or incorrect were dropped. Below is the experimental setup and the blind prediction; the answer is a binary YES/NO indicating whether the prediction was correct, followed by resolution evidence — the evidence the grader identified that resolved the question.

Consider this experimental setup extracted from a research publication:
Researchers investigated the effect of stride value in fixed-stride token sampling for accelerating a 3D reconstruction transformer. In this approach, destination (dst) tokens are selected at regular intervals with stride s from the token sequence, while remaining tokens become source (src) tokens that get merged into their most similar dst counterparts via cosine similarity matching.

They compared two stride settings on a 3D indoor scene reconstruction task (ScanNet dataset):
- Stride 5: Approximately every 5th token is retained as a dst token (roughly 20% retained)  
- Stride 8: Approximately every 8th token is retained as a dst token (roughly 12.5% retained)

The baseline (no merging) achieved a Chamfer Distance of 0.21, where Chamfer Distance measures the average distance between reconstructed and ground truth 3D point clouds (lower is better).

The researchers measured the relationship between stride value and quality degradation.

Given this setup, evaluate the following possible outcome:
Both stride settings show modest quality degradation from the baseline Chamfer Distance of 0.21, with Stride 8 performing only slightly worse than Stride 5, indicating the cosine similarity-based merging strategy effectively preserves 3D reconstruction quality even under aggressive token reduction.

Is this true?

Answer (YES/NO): NO